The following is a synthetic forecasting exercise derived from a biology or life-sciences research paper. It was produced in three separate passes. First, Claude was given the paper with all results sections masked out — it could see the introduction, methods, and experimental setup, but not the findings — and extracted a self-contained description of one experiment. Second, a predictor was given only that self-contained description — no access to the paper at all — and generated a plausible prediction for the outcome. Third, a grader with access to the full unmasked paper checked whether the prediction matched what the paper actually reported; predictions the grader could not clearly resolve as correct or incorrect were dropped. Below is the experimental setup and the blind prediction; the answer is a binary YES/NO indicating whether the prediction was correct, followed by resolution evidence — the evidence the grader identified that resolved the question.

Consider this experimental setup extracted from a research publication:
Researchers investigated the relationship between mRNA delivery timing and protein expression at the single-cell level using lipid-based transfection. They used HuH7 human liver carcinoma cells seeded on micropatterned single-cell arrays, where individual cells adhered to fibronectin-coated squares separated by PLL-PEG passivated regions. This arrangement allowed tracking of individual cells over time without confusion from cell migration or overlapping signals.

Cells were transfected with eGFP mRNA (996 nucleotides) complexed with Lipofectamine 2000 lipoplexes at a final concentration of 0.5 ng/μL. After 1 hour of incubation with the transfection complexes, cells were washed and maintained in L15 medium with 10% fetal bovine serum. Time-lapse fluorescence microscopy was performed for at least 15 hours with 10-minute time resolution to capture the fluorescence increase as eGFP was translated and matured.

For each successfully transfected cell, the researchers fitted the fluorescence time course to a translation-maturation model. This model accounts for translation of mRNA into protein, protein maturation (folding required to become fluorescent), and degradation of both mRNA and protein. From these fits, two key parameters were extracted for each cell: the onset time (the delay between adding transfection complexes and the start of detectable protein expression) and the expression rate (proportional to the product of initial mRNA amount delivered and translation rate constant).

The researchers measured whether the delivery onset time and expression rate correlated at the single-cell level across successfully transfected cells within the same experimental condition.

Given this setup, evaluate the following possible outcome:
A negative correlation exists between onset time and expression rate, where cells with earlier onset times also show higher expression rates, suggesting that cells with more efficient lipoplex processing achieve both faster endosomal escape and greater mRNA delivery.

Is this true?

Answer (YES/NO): NO